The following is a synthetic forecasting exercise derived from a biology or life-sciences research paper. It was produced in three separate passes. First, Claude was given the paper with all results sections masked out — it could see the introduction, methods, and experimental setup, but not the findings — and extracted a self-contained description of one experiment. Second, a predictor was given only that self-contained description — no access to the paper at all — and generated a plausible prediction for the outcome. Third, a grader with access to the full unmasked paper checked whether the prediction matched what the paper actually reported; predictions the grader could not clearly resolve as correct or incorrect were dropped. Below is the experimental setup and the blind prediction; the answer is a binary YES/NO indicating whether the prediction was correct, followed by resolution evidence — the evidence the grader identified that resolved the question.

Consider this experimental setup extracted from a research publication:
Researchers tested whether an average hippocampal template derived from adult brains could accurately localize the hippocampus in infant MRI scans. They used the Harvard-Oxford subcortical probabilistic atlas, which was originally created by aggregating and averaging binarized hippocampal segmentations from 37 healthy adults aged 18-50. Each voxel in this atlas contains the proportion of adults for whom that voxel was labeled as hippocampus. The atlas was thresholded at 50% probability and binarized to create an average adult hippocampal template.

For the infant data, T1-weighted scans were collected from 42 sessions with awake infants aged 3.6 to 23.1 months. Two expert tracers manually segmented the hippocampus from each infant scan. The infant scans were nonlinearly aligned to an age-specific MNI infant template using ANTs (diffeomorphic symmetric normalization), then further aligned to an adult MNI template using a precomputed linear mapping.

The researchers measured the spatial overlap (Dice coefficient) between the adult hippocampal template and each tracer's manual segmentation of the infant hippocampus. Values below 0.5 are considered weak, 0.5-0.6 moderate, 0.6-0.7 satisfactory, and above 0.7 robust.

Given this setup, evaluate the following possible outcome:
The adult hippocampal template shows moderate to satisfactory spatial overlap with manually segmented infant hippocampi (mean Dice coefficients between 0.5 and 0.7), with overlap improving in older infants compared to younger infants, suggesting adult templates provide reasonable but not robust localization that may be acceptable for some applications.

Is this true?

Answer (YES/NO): NO